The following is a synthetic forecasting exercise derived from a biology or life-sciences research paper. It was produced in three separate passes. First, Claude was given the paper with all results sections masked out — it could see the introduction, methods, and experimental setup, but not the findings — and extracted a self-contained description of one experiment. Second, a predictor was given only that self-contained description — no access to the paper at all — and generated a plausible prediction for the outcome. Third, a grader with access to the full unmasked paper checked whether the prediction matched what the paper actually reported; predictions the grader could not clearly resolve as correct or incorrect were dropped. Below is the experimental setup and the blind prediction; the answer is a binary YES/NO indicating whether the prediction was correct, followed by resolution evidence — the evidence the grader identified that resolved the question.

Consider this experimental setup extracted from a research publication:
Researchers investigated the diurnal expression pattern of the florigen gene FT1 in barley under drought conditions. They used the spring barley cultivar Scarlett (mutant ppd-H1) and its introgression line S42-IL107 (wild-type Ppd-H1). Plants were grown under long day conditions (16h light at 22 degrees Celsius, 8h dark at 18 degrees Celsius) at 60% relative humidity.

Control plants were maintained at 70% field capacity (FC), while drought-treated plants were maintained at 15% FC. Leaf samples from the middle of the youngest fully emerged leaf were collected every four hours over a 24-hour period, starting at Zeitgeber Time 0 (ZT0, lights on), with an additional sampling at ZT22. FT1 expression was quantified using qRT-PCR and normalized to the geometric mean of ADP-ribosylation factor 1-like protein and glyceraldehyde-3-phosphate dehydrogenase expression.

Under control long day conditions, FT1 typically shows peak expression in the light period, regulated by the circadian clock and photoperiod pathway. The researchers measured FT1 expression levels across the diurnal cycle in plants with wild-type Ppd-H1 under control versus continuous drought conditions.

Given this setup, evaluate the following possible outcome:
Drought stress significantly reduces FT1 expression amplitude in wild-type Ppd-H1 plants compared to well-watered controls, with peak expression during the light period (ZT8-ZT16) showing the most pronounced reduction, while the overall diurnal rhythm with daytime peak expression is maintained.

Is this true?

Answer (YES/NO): YES